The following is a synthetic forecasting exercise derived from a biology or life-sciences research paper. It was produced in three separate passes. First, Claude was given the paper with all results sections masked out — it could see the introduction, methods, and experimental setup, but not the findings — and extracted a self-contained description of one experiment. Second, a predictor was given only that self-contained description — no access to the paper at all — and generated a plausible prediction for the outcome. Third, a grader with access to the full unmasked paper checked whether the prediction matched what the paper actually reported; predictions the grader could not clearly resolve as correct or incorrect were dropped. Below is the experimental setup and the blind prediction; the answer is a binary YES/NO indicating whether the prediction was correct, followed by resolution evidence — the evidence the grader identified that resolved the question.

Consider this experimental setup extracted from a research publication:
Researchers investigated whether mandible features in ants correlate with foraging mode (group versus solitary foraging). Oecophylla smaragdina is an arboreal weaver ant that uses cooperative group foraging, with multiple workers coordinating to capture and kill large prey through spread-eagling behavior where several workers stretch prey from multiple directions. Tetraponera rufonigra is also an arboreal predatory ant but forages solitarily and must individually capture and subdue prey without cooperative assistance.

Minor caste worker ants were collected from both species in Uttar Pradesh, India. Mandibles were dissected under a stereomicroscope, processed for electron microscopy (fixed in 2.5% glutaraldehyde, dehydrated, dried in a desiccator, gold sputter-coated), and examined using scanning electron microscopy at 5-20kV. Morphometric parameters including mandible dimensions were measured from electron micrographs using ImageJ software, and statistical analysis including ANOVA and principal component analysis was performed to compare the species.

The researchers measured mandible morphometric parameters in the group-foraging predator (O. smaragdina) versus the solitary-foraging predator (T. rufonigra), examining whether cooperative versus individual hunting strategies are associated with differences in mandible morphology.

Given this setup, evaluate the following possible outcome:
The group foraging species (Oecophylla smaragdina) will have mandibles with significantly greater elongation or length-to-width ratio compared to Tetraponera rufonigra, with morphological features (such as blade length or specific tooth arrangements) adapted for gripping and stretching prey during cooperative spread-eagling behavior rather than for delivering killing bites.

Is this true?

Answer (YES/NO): YES